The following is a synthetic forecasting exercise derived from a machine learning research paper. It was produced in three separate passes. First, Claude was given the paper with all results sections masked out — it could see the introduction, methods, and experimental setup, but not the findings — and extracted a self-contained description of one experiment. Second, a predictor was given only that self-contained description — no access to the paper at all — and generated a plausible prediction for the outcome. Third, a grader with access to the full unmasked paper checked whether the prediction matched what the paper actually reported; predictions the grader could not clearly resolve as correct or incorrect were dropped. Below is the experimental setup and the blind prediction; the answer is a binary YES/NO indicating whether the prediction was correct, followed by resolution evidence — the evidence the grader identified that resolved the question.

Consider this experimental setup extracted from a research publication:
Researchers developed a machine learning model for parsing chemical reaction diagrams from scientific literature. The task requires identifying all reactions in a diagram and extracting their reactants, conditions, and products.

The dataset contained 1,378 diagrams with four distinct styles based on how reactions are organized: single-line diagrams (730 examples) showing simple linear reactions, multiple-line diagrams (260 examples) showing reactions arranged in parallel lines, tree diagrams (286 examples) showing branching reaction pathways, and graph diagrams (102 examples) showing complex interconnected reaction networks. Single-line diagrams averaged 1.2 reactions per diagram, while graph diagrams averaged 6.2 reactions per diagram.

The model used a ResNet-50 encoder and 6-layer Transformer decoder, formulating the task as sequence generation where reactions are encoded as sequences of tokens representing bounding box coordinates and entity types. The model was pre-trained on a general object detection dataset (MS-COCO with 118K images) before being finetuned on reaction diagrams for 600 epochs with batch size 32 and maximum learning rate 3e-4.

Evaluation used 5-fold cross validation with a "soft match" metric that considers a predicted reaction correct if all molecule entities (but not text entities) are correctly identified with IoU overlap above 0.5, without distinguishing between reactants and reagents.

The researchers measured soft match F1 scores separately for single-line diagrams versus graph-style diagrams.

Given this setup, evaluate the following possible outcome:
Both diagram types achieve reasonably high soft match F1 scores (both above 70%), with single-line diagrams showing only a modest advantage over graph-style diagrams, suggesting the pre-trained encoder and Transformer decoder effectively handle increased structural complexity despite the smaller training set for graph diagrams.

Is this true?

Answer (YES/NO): NO